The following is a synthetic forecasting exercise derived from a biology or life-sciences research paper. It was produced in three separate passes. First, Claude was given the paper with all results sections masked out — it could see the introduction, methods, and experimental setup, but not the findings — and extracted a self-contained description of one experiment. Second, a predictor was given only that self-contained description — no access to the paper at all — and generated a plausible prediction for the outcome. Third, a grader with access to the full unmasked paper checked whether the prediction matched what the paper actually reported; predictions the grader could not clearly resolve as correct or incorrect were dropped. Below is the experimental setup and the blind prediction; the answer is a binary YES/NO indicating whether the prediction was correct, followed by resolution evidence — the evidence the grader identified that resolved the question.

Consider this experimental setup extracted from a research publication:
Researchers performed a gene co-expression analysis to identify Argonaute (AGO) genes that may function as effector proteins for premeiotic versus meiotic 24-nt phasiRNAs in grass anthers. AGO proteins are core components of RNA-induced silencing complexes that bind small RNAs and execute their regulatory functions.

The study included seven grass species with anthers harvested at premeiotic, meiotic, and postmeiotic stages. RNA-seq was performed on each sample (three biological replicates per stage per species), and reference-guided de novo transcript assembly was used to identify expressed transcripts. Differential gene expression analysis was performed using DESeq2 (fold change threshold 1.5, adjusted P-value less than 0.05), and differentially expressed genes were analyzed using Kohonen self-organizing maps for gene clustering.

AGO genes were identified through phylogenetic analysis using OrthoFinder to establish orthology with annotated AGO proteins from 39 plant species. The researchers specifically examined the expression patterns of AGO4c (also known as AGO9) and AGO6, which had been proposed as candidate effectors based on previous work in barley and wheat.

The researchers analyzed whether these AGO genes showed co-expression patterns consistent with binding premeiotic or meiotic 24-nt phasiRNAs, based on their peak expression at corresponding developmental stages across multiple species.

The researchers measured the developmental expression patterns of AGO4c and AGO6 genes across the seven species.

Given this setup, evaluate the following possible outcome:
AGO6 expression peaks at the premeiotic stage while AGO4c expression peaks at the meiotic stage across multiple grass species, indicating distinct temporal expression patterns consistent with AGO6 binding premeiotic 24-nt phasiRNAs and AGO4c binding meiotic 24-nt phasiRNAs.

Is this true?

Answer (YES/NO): NO